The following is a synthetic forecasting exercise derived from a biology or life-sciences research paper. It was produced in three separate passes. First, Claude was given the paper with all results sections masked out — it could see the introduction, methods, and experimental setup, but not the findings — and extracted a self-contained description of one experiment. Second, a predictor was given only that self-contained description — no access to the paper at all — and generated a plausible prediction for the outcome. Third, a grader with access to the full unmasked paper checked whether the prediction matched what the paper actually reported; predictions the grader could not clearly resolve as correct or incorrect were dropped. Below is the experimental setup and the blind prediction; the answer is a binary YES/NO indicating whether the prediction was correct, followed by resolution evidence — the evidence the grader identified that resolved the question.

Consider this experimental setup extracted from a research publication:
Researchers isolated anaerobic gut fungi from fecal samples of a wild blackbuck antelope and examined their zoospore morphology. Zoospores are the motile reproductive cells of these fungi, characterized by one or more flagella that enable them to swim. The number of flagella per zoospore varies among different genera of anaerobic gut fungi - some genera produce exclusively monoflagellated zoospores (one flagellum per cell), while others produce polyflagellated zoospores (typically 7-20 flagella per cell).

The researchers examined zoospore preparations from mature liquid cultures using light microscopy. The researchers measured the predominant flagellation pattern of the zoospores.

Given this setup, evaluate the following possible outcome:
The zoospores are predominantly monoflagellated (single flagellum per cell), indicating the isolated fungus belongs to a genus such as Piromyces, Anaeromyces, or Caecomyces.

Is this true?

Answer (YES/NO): NO